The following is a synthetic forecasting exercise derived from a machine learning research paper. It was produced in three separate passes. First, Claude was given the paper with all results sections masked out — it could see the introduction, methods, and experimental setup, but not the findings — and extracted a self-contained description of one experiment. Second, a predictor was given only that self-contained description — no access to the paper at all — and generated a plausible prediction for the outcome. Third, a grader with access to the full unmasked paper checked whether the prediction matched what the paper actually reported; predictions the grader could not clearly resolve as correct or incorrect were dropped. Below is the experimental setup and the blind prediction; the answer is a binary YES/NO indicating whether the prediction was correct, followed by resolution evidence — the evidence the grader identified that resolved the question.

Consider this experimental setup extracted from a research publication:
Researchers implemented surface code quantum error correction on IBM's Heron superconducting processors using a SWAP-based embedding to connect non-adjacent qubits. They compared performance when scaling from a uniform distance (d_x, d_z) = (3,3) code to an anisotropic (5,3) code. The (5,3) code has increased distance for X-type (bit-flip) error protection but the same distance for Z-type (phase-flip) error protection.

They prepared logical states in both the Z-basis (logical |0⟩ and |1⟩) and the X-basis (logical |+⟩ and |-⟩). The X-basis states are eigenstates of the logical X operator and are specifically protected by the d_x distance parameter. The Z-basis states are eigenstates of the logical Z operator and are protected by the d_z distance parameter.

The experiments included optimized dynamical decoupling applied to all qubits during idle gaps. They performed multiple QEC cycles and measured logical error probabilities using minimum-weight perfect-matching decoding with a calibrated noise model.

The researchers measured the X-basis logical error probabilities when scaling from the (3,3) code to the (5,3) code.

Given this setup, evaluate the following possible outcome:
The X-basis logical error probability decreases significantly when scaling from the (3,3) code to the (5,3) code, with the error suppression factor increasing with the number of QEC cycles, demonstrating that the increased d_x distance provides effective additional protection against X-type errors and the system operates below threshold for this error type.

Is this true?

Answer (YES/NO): NO